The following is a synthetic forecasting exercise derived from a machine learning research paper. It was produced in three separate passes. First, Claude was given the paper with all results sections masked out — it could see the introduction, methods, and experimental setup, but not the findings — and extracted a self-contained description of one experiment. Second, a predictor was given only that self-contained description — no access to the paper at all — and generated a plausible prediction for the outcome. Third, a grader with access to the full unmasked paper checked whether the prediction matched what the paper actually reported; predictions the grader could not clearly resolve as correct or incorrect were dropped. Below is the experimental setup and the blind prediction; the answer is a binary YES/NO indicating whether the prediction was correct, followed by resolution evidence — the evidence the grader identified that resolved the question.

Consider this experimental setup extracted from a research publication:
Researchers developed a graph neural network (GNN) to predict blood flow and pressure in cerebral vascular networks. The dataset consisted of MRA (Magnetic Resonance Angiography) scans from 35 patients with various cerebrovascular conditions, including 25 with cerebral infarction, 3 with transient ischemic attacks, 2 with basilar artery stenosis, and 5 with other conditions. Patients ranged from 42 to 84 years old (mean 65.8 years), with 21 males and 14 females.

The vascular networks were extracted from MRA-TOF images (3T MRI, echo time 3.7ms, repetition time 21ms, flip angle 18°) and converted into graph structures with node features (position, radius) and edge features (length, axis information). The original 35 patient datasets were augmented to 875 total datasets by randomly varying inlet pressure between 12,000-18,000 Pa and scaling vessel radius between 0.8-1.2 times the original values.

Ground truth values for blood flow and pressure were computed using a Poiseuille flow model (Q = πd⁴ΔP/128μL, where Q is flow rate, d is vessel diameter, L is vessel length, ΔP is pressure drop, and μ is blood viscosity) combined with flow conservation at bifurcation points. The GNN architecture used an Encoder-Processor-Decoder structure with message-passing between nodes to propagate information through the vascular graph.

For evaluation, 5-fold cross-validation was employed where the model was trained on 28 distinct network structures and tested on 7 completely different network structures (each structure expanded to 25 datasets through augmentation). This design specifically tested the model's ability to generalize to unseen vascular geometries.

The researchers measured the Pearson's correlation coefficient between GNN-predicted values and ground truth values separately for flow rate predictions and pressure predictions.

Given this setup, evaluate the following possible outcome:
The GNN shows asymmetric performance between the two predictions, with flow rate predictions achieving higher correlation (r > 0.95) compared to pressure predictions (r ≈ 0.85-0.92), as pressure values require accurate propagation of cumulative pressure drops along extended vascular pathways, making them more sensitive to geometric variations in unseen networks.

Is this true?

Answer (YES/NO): NO